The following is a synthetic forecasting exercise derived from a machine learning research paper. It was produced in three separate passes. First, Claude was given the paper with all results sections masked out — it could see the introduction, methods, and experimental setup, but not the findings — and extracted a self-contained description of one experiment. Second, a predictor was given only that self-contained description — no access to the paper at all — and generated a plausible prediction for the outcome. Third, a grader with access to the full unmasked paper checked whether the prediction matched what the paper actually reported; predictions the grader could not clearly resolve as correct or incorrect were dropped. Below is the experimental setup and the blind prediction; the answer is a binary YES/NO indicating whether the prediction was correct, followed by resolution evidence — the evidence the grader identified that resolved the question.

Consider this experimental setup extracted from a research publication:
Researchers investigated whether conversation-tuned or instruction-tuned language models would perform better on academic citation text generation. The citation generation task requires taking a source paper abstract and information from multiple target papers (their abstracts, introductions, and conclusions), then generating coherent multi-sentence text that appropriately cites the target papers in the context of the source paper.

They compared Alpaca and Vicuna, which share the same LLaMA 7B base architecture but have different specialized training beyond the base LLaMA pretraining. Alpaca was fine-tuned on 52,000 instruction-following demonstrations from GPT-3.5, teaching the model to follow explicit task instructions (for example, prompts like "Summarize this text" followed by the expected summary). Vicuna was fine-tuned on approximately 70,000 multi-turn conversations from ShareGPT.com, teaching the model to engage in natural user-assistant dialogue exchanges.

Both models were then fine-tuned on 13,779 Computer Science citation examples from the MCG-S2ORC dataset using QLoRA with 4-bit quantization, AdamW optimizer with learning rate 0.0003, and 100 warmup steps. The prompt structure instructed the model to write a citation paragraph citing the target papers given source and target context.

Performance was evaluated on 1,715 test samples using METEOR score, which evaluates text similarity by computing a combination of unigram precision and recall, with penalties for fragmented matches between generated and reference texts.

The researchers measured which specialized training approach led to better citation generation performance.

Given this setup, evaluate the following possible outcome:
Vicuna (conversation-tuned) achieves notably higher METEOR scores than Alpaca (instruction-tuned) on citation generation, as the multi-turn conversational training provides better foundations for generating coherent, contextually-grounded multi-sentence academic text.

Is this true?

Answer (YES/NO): YES